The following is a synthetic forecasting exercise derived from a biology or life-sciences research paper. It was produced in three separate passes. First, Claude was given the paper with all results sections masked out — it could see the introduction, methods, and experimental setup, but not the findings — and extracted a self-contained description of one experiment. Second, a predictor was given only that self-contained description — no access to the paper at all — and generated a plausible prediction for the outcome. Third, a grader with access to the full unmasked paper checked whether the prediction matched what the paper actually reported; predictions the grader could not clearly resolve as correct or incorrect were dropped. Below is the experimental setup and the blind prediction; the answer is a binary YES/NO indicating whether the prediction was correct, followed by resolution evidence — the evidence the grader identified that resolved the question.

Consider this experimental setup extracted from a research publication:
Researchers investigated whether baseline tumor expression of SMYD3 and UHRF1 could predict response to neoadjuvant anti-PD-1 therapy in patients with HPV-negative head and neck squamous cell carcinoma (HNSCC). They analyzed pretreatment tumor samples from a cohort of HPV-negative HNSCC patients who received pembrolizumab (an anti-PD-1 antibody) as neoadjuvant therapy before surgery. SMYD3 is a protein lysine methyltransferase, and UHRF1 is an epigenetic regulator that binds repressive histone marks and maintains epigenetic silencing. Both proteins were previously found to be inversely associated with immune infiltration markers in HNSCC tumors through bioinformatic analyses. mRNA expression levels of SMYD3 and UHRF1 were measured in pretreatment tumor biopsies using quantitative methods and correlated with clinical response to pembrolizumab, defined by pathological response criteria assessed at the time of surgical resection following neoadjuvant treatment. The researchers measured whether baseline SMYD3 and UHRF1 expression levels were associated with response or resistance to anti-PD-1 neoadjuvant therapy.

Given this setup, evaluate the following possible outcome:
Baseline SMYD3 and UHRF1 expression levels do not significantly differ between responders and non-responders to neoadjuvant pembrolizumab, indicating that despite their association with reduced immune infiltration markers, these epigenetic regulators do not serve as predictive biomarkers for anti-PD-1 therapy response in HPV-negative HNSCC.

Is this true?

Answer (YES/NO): NO